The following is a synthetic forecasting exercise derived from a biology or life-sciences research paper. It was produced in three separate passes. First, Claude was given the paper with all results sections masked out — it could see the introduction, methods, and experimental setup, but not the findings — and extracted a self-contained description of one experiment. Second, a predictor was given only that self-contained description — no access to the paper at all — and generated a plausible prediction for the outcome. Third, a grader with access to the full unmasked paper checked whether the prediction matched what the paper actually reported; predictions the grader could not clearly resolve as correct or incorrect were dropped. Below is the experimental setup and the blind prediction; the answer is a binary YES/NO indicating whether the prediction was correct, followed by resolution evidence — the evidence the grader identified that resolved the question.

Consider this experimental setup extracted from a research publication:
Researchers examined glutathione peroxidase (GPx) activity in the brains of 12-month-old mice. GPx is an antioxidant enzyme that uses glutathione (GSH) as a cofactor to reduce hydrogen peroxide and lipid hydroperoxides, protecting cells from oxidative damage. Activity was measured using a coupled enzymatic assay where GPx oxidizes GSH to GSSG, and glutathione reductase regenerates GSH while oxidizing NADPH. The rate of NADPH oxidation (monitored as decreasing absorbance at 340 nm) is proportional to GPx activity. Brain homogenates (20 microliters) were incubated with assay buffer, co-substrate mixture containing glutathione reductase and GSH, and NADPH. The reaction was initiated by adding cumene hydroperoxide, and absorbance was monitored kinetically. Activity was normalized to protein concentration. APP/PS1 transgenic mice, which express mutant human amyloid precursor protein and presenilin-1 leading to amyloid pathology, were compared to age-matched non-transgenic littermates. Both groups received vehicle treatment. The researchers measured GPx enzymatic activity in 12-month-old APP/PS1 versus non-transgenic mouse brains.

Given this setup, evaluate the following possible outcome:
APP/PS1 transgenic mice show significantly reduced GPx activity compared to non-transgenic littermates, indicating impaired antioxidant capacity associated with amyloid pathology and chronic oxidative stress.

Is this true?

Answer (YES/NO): YES